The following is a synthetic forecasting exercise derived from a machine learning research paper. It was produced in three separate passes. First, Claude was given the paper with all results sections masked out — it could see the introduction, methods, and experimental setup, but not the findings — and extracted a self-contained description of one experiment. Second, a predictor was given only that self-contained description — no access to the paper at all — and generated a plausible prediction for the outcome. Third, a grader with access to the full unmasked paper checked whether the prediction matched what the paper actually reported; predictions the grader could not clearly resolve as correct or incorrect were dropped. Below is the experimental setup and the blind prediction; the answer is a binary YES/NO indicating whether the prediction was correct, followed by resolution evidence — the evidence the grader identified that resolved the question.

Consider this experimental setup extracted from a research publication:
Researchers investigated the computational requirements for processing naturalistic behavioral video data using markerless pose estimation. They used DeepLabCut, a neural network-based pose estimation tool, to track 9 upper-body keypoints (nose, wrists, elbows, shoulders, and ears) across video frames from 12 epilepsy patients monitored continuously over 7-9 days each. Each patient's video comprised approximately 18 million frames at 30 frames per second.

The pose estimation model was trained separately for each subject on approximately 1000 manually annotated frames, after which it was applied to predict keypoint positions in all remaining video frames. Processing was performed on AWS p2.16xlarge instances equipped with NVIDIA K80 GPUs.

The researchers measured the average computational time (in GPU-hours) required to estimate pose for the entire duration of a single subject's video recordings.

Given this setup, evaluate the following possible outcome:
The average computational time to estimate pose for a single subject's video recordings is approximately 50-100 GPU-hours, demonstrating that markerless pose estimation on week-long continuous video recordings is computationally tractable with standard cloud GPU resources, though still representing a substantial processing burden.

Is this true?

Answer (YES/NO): NO